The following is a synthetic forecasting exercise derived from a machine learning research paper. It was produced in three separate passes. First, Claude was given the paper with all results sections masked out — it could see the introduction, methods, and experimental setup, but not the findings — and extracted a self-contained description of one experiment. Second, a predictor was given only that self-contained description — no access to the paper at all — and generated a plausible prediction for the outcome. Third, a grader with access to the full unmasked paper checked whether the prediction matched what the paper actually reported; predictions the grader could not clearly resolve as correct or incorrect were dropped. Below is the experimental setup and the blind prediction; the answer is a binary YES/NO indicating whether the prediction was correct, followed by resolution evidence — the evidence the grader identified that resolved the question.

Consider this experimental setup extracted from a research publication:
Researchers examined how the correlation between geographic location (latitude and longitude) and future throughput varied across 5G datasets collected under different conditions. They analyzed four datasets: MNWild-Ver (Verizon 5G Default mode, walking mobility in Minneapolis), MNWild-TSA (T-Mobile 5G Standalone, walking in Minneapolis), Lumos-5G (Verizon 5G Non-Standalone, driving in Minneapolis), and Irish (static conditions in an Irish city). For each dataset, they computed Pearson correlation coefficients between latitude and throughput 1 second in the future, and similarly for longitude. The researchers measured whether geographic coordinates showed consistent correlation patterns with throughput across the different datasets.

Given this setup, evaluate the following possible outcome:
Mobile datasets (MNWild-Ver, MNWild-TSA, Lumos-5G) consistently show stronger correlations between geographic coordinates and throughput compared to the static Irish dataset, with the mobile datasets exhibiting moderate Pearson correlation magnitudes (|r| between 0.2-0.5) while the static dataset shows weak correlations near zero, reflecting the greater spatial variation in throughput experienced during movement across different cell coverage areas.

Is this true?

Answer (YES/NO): NO